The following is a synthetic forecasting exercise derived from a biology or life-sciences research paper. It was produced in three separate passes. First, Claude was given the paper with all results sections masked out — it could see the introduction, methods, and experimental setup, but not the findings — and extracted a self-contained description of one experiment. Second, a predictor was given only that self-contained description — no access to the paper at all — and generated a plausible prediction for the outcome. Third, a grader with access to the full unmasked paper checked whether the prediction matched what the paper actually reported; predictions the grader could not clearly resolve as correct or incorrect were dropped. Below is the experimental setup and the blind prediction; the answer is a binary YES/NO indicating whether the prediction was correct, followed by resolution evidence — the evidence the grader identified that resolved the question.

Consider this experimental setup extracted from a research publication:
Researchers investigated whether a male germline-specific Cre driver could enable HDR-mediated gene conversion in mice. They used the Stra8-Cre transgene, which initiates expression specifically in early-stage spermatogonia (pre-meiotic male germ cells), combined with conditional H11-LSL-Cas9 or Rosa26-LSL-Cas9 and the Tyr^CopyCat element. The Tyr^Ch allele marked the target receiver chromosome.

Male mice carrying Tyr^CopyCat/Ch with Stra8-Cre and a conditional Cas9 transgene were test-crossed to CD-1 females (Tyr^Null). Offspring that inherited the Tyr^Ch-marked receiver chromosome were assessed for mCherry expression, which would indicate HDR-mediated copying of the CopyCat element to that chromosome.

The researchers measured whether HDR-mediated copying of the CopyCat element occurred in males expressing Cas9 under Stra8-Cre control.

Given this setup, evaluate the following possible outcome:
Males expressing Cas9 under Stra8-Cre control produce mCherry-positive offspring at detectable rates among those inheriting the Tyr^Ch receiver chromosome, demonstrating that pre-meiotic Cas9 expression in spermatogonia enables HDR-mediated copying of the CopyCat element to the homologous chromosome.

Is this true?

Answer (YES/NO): NO